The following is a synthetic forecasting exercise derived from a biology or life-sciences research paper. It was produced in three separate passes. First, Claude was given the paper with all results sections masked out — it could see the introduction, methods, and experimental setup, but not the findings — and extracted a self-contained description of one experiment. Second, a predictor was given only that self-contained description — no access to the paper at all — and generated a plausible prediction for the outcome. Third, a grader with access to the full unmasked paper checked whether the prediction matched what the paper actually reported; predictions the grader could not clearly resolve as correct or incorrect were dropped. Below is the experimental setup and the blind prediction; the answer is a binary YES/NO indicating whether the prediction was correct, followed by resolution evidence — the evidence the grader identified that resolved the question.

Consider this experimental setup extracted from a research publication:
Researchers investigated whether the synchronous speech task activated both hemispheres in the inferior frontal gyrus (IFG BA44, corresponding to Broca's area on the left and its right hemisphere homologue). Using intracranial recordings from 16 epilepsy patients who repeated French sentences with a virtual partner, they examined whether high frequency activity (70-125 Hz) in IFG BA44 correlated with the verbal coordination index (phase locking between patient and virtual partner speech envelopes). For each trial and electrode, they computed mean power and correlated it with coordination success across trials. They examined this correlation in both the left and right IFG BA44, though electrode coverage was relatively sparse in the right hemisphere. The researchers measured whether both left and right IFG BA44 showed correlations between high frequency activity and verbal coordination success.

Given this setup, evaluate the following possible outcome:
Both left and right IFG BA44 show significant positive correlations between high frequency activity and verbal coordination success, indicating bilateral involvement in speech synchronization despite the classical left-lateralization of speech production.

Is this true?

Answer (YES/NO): NO